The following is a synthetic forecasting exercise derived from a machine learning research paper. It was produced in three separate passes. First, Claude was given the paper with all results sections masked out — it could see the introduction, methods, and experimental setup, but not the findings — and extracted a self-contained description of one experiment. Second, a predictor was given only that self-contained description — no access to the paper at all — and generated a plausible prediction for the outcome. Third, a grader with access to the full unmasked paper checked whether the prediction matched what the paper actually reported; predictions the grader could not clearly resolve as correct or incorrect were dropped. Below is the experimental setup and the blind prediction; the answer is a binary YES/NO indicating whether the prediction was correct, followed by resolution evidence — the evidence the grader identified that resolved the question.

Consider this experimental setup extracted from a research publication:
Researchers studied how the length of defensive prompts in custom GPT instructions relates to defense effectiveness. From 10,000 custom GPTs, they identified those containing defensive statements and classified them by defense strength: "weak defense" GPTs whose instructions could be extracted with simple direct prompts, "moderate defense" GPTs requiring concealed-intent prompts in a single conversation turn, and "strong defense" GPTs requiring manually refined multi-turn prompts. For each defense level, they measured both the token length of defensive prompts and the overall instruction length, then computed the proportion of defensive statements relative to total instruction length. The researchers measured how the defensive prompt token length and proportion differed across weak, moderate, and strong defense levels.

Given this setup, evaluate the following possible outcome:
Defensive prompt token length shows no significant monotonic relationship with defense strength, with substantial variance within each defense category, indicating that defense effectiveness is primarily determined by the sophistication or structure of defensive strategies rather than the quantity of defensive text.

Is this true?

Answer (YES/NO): NO